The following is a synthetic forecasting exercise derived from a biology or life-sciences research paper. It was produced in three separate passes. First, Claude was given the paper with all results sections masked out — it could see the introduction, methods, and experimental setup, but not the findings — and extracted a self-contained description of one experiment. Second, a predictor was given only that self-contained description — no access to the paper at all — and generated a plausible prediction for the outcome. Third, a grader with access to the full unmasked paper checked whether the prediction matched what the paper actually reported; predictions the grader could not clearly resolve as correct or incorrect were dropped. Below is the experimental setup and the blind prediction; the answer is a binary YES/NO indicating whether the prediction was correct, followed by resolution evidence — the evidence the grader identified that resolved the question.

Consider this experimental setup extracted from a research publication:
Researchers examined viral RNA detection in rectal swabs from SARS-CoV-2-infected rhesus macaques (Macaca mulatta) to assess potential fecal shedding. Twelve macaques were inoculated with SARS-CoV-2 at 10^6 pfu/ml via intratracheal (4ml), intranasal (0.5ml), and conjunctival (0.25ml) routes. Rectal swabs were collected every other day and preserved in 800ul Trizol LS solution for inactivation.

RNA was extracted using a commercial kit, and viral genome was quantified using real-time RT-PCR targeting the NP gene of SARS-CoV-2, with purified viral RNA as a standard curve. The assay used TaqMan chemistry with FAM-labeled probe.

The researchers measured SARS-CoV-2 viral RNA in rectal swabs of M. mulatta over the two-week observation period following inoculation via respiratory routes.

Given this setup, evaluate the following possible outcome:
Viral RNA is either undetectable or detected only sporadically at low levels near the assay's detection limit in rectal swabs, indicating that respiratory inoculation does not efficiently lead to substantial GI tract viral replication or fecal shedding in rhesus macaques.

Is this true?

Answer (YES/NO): NO